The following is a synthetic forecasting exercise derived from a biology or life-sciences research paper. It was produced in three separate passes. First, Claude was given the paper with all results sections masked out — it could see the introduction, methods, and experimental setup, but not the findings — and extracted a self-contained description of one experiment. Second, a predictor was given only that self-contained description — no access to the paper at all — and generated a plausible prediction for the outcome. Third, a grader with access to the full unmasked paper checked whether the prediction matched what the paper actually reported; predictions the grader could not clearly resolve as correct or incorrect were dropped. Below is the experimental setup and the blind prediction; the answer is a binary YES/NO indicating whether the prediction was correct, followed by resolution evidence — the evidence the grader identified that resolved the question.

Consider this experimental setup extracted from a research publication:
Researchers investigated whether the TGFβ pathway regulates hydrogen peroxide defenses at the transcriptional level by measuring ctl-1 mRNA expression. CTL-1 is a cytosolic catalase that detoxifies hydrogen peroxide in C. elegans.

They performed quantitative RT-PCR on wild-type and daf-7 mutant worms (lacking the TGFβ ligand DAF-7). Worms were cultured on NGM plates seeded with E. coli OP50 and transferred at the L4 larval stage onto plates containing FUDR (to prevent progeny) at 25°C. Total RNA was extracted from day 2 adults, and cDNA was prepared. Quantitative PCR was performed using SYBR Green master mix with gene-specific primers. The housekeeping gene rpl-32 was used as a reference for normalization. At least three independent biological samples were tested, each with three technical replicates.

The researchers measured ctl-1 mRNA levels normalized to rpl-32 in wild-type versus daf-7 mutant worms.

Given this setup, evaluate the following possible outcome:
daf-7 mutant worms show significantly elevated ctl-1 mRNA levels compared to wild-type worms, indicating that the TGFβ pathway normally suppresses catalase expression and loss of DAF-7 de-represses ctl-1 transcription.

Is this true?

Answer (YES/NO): YES